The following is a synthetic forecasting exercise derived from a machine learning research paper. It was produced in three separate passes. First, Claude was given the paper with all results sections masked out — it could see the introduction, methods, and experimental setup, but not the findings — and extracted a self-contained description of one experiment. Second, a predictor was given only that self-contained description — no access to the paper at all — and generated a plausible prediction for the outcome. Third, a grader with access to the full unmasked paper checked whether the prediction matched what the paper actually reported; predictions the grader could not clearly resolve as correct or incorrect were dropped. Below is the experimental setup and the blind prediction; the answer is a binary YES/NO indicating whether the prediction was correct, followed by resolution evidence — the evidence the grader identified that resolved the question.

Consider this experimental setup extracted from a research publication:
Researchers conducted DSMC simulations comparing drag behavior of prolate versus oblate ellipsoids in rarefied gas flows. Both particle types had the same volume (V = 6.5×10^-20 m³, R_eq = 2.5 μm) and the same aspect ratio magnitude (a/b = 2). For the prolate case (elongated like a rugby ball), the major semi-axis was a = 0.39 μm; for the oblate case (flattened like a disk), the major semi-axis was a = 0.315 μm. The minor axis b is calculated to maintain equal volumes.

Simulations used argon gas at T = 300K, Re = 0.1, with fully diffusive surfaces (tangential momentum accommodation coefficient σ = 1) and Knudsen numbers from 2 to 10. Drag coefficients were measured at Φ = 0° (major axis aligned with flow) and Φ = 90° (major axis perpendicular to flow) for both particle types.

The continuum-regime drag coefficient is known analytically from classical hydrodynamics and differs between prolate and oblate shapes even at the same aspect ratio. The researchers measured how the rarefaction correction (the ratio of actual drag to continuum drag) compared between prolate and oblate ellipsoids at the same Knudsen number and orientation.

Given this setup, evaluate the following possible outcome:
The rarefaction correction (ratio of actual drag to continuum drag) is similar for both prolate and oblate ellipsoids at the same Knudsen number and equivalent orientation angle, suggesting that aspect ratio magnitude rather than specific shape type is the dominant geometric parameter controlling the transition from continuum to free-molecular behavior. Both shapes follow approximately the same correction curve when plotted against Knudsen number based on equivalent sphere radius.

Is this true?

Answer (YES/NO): NO